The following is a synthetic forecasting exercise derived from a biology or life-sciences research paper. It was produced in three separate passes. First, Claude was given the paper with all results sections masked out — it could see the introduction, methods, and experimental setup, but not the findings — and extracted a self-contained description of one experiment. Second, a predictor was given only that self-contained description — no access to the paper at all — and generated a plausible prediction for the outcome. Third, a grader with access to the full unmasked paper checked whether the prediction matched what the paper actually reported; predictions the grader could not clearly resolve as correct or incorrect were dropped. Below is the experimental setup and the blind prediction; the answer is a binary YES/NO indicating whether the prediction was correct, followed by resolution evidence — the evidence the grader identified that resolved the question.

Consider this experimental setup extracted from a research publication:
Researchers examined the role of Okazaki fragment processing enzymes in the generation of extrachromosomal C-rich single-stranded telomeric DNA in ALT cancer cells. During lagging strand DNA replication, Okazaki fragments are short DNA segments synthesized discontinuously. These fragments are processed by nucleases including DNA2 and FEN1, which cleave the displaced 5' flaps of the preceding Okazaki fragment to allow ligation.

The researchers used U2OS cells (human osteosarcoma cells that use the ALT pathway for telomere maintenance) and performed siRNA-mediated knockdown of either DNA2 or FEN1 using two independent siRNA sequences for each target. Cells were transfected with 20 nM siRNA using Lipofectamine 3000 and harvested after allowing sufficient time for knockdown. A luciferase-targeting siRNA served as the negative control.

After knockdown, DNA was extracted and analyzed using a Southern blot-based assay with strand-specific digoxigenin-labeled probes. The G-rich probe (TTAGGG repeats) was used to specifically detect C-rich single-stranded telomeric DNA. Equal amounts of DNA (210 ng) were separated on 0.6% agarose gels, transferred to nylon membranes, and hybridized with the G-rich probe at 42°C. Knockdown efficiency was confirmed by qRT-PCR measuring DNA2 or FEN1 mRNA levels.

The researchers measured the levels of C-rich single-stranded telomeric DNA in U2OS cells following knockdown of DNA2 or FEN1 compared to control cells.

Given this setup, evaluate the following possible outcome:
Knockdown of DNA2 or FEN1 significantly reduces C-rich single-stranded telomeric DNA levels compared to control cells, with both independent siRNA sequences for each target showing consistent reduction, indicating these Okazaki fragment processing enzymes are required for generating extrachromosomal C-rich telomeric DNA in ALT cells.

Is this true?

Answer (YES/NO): NO